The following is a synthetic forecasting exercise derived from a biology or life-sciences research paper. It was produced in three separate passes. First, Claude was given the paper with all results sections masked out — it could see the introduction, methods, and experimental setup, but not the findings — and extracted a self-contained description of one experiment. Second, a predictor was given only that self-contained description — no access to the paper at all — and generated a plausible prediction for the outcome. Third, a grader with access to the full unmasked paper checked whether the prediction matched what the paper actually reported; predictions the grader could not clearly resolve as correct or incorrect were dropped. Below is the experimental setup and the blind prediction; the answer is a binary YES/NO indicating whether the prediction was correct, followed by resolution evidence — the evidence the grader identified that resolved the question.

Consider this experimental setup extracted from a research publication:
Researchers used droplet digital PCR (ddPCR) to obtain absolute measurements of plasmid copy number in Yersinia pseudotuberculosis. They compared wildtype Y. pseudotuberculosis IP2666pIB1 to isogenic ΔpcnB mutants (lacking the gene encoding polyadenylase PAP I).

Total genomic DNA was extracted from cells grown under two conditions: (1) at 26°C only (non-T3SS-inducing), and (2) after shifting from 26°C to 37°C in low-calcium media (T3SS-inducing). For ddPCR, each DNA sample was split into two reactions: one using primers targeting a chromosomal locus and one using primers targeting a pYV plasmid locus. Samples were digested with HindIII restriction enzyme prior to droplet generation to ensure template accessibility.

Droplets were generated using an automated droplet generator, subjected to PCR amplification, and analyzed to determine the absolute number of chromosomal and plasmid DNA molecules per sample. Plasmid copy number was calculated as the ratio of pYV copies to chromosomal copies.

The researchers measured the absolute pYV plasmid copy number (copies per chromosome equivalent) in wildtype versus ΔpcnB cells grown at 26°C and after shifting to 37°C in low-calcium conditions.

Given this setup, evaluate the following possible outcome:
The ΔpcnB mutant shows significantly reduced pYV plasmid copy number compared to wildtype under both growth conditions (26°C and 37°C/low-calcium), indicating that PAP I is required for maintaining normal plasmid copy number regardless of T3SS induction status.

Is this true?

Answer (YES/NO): YES